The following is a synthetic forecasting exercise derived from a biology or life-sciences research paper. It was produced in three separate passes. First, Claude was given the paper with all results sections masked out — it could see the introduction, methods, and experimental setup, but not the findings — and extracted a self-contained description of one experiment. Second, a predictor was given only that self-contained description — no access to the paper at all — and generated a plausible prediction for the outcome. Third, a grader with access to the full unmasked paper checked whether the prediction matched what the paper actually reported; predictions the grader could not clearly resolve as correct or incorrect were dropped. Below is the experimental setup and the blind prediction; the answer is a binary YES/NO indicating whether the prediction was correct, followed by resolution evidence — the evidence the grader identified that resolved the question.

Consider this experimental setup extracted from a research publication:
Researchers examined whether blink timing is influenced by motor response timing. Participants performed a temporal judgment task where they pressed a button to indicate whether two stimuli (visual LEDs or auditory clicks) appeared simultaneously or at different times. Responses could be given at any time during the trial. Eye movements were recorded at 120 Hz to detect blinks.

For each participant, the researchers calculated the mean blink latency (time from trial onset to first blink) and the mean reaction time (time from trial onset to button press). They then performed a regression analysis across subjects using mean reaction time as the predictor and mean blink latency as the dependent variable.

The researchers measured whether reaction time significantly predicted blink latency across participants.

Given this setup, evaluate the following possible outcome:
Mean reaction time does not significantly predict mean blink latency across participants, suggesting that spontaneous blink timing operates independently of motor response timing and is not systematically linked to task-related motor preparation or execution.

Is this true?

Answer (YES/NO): YES